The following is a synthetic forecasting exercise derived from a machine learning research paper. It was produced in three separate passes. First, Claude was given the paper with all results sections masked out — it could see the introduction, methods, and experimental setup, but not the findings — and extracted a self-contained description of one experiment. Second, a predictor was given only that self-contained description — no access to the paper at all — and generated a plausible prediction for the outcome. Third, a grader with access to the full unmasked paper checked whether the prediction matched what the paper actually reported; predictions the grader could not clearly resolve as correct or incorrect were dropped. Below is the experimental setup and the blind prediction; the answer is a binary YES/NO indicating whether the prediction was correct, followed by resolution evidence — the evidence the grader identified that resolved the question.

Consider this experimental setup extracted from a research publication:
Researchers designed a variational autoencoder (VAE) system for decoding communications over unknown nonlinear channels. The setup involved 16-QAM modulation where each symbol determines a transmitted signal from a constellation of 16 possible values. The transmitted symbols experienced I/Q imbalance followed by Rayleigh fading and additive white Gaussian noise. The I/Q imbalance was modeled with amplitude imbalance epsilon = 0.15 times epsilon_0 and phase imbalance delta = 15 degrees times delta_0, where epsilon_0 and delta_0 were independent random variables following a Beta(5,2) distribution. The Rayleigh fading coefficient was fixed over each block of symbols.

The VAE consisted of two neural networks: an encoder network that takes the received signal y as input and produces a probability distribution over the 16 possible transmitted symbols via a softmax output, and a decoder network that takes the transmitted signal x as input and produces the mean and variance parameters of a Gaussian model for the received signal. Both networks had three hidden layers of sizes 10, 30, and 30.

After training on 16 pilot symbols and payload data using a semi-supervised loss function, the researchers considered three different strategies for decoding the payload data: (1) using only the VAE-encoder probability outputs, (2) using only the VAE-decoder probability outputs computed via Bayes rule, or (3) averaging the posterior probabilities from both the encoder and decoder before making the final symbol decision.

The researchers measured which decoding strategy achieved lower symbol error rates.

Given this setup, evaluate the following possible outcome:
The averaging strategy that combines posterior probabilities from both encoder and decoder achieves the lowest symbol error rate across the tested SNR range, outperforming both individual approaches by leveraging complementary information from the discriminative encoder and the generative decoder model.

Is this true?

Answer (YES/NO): YES